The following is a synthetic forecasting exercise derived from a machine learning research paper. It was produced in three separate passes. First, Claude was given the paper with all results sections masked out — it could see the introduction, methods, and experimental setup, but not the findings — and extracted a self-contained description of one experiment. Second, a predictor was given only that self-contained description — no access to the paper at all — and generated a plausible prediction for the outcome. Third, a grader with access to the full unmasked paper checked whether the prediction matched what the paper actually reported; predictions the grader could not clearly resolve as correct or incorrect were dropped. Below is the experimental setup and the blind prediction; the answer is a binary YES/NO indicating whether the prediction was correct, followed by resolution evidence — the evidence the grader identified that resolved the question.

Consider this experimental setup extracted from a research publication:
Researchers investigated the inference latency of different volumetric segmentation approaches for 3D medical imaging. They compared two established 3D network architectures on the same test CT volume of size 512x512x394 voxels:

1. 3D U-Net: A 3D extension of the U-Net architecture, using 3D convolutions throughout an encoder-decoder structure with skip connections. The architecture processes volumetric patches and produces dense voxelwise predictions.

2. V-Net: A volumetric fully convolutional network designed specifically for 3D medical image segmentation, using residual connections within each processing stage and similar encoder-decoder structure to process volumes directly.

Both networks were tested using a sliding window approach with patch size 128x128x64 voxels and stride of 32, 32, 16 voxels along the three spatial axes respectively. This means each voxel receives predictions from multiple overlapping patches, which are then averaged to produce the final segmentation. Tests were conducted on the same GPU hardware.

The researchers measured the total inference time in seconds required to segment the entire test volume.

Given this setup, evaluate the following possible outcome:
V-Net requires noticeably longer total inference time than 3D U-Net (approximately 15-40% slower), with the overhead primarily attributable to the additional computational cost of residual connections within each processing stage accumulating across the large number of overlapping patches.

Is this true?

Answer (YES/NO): NO